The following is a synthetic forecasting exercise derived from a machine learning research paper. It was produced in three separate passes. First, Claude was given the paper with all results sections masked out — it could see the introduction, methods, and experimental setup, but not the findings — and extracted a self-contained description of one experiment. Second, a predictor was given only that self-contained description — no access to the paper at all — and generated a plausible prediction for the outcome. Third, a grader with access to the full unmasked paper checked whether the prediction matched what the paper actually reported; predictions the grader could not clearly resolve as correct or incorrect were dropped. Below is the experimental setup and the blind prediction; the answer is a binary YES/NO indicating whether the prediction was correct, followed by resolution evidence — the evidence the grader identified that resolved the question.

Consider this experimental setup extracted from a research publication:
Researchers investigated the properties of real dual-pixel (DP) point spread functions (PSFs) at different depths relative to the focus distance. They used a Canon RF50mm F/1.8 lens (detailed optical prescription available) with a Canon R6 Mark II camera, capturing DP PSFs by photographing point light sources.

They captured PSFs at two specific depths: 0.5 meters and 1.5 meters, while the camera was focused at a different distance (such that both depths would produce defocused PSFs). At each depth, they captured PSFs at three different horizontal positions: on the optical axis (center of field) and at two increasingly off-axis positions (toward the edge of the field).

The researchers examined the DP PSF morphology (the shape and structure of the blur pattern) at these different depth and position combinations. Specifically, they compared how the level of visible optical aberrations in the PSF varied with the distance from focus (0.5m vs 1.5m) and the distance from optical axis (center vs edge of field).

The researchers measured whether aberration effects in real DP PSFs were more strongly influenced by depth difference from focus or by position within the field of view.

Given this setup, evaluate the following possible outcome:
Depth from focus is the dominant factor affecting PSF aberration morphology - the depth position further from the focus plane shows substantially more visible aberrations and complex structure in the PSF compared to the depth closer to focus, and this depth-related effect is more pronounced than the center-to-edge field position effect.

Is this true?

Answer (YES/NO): NO